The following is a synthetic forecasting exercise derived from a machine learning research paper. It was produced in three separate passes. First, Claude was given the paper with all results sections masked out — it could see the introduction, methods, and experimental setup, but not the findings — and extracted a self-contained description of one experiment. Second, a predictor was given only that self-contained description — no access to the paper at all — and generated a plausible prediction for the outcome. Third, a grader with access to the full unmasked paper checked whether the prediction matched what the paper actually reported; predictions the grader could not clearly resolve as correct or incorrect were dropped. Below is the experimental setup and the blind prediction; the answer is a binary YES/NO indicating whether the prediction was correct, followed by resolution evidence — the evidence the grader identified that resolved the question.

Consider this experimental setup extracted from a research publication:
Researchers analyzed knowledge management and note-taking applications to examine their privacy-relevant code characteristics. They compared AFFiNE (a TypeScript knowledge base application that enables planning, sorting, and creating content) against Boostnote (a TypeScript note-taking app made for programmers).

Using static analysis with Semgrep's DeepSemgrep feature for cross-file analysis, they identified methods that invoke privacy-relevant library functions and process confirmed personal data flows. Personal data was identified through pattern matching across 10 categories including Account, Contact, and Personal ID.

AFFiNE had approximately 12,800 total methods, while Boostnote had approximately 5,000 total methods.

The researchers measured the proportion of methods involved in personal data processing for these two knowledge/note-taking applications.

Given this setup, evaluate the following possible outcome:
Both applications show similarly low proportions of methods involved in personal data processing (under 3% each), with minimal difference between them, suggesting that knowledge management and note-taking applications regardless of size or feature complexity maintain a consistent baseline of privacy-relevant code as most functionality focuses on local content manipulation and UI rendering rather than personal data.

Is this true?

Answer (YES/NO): NO